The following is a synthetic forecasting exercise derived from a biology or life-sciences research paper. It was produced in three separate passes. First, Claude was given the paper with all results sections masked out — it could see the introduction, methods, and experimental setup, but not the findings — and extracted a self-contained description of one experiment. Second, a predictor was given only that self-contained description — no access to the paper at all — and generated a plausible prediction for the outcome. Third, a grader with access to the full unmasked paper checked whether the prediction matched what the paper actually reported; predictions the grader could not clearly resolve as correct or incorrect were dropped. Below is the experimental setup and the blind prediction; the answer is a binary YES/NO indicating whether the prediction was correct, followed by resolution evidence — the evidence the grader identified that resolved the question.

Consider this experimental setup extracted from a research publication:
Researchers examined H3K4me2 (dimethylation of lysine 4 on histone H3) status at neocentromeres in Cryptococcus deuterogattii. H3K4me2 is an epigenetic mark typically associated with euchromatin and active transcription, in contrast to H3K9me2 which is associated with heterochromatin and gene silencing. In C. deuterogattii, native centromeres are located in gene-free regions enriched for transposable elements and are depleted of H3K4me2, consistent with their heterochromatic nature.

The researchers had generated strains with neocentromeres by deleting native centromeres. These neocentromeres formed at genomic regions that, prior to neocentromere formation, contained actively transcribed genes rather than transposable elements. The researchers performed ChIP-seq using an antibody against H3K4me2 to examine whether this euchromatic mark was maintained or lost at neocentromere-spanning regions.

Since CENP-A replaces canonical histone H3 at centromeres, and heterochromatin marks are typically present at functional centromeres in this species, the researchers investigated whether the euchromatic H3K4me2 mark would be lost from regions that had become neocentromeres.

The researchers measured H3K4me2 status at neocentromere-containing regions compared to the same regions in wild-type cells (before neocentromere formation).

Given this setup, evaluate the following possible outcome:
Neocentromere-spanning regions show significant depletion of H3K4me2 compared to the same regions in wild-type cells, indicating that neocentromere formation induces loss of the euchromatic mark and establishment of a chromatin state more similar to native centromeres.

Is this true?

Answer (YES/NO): NO